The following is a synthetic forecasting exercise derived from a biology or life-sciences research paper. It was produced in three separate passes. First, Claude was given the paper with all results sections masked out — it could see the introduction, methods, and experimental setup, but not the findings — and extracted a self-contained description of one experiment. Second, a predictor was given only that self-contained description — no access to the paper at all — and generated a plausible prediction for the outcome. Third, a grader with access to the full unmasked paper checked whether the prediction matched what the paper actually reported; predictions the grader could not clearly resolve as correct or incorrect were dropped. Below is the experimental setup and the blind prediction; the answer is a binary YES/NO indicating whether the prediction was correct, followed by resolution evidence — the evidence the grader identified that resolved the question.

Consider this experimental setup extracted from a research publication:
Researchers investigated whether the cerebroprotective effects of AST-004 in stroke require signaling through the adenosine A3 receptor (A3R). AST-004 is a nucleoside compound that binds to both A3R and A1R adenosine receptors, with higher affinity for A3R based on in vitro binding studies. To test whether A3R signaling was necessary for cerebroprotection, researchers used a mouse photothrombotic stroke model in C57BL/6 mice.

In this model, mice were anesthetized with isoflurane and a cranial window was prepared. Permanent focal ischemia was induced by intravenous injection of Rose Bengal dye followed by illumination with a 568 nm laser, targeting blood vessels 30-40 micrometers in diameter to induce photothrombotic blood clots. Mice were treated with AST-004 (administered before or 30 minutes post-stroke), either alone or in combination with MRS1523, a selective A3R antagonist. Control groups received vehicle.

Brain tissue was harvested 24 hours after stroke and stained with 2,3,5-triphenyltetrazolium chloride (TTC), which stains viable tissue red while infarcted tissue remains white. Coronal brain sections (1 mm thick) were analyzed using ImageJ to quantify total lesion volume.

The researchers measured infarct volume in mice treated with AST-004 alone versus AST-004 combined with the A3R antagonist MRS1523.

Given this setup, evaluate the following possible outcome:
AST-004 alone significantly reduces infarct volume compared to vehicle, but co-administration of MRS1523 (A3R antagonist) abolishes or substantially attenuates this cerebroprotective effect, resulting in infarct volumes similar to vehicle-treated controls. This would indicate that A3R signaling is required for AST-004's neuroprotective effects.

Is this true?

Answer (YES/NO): YES